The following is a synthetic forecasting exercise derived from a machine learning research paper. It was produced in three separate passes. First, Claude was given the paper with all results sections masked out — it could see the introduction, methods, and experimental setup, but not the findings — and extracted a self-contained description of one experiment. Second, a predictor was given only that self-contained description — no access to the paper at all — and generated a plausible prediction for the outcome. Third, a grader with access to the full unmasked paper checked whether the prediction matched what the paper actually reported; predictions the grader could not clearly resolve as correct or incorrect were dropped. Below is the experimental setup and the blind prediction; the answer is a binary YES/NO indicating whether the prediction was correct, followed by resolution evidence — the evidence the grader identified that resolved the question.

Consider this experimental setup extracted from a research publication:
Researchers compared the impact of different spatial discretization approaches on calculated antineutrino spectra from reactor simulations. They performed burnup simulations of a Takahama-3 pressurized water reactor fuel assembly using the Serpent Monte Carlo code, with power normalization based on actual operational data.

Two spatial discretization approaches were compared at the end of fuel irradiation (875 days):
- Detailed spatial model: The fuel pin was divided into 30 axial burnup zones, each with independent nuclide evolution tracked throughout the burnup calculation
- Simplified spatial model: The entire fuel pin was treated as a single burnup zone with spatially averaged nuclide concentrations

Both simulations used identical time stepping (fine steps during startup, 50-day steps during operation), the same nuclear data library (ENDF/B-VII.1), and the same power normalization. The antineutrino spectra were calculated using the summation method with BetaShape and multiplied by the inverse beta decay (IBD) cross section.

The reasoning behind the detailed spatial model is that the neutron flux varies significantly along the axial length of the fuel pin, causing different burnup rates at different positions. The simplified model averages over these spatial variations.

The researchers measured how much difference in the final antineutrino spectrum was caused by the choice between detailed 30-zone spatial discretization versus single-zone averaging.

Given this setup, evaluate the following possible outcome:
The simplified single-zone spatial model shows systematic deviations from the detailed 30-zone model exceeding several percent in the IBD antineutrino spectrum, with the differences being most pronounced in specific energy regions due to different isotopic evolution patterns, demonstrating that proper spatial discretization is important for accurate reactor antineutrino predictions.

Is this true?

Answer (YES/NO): NO